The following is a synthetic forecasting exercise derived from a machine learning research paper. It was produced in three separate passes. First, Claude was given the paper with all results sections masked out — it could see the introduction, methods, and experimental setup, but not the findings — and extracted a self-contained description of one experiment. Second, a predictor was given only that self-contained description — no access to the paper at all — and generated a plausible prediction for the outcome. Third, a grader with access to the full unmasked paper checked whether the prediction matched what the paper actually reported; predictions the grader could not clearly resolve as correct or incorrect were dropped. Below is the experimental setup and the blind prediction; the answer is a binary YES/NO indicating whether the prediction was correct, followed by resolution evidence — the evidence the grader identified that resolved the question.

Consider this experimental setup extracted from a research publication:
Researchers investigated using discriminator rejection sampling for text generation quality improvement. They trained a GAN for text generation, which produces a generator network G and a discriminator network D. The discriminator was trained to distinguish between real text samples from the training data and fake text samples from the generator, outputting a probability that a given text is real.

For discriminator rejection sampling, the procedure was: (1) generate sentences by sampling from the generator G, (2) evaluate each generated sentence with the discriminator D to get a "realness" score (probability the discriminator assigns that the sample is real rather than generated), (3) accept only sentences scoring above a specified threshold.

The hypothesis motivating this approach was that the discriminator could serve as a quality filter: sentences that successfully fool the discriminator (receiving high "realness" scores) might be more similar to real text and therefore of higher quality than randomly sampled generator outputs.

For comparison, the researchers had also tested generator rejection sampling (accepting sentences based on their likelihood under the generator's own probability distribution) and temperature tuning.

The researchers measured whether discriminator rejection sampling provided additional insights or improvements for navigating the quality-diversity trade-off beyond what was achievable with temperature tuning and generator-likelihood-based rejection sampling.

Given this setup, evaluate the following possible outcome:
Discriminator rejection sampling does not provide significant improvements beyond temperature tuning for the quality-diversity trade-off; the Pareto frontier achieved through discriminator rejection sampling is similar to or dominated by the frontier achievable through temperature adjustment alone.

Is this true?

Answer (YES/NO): YES